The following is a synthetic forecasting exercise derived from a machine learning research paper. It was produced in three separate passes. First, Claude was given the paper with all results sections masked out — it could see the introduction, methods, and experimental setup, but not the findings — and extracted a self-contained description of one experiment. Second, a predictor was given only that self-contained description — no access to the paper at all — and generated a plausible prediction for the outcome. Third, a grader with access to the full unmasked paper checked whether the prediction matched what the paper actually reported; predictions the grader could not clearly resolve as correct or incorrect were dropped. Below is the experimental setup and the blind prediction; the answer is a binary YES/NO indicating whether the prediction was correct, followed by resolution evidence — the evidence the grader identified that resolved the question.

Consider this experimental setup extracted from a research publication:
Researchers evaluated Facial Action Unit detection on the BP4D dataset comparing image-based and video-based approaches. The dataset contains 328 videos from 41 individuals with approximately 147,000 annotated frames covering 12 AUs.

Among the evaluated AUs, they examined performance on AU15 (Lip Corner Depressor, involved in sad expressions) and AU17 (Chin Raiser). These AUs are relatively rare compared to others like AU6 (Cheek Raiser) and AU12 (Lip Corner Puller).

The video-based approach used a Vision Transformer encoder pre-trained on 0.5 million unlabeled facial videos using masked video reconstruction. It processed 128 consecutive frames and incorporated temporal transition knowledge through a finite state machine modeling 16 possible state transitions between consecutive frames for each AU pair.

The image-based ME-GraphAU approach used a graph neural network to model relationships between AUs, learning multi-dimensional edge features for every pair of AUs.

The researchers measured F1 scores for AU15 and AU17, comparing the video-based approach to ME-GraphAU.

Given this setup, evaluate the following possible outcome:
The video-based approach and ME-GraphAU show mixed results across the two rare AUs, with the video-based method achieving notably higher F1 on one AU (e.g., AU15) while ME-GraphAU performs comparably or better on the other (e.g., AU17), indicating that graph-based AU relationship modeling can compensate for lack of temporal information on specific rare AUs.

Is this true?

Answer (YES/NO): NO